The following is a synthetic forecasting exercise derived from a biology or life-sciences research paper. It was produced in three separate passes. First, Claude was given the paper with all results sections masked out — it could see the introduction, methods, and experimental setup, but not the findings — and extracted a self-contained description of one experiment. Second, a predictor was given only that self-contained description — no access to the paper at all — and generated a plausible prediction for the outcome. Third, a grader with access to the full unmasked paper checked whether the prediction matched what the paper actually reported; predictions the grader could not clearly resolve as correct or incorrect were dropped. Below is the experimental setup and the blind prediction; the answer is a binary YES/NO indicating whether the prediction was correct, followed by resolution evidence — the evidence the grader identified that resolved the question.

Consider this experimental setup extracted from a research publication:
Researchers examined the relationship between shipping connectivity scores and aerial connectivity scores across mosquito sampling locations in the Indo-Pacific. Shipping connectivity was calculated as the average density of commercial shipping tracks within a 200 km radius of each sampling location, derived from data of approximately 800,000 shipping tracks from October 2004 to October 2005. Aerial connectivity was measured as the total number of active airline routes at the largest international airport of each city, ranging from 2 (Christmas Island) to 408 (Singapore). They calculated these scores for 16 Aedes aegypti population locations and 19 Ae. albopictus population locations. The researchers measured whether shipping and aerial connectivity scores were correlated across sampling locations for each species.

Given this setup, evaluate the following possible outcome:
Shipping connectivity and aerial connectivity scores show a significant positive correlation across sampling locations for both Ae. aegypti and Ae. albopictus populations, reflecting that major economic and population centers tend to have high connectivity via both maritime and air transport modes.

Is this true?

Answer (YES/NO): NO